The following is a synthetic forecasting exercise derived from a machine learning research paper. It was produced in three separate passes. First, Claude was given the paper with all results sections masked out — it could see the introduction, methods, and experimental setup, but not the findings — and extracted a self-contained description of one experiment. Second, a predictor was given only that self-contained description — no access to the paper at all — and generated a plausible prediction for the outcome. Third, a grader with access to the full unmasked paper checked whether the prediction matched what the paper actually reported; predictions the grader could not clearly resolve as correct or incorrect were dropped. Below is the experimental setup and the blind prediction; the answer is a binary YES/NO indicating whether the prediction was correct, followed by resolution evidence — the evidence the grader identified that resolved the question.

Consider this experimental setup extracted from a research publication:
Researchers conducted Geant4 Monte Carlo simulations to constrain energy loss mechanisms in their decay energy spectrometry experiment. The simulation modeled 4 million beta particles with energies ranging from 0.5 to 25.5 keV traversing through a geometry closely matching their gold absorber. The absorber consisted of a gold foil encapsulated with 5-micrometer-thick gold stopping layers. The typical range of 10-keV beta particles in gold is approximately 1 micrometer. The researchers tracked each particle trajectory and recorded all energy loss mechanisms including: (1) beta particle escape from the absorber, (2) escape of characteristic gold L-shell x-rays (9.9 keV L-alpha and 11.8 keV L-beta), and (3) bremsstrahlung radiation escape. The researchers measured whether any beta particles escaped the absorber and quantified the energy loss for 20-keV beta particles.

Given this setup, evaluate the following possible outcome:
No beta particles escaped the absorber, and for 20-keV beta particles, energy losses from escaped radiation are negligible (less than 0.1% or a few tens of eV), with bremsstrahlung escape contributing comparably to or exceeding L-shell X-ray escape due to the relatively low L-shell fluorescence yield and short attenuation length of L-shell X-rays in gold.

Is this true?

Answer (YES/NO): YES